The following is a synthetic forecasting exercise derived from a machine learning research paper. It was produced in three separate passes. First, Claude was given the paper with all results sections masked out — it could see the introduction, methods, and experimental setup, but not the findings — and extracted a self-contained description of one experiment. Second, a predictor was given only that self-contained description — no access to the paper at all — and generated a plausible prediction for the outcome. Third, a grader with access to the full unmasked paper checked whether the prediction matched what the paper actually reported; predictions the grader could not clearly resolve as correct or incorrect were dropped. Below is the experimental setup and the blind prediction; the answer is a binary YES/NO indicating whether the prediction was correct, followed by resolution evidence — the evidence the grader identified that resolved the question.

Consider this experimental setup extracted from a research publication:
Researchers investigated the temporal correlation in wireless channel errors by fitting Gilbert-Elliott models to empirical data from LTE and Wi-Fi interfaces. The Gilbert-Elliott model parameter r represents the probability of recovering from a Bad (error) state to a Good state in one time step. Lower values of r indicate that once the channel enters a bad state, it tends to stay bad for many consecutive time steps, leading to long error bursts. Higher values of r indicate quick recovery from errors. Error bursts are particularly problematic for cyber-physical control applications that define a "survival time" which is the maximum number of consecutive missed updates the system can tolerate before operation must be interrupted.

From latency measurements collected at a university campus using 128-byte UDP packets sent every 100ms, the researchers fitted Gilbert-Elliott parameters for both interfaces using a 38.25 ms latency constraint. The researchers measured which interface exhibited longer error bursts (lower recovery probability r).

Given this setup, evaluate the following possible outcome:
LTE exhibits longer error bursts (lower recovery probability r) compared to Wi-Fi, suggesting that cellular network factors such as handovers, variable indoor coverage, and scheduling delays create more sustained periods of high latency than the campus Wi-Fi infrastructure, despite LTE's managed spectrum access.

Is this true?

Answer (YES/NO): YES